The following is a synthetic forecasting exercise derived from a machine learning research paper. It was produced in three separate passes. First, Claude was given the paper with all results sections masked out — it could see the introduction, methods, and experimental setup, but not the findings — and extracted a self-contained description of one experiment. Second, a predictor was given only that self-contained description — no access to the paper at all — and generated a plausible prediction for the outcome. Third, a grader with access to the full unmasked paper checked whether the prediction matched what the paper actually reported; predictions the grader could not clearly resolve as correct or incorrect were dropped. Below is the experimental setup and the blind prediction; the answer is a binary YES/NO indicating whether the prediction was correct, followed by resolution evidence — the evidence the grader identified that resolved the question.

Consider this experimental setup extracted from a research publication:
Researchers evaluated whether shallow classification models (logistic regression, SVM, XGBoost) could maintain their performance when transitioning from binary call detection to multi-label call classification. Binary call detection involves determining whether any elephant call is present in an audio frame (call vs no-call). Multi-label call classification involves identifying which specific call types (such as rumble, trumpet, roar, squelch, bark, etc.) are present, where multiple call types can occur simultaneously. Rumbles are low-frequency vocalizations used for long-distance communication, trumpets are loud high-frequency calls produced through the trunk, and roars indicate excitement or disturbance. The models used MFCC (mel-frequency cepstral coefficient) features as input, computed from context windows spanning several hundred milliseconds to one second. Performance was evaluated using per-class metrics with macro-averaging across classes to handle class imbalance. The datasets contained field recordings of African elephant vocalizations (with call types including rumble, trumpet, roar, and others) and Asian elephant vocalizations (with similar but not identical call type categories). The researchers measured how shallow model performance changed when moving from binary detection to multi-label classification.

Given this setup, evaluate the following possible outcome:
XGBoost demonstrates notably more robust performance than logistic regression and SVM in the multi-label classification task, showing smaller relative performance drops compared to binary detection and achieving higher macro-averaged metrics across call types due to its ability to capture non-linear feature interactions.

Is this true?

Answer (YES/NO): NO